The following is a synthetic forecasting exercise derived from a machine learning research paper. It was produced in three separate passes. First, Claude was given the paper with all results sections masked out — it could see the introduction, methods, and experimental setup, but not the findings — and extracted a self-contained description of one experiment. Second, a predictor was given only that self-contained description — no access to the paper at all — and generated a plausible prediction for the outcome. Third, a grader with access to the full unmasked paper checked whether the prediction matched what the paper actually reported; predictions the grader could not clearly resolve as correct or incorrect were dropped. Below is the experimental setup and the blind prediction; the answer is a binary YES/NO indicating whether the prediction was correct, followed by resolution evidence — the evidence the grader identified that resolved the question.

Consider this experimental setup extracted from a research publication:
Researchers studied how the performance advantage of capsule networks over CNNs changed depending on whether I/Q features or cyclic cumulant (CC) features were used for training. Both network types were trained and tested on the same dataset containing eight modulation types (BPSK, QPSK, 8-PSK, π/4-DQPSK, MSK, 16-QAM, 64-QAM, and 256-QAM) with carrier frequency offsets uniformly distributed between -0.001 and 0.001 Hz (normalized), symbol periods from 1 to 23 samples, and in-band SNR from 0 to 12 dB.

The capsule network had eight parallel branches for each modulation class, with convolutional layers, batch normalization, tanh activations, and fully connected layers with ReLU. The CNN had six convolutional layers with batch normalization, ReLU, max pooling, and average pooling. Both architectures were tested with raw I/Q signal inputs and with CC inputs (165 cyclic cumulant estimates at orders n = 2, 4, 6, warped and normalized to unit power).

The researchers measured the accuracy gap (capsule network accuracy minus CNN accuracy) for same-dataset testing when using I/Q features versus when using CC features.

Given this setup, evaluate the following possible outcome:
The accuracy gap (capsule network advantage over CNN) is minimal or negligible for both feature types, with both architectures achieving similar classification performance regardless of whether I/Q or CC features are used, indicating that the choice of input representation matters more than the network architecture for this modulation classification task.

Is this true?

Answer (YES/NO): NO